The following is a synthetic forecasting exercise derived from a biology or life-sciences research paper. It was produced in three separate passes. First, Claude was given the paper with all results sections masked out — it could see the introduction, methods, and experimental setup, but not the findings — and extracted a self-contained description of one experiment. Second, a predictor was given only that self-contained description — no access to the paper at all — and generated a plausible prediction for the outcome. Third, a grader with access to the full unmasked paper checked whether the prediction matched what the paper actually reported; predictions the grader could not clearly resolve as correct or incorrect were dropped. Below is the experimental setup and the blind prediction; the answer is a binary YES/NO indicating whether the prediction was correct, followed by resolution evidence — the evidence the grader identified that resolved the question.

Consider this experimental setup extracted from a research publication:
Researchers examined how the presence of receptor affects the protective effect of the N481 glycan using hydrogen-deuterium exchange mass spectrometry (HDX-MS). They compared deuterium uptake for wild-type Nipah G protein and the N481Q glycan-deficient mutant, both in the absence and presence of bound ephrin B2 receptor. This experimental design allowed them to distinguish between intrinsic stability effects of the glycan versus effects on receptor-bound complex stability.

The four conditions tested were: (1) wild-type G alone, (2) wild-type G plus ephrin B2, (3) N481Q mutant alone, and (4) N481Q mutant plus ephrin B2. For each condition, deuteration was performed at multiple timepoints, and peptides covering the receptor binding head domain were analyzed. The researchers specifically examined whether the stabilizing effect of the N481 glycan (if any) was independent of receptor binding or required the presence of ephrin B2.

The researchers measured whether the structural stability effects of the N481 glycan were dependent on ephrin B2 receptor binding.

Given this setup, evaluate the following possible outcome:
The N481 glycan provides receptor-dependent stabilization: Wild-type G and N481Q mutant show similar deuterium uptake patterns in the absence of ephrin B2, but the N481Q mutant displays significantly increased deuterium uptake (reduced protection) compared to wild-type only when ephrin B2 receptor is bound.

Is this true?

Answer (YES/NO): NO